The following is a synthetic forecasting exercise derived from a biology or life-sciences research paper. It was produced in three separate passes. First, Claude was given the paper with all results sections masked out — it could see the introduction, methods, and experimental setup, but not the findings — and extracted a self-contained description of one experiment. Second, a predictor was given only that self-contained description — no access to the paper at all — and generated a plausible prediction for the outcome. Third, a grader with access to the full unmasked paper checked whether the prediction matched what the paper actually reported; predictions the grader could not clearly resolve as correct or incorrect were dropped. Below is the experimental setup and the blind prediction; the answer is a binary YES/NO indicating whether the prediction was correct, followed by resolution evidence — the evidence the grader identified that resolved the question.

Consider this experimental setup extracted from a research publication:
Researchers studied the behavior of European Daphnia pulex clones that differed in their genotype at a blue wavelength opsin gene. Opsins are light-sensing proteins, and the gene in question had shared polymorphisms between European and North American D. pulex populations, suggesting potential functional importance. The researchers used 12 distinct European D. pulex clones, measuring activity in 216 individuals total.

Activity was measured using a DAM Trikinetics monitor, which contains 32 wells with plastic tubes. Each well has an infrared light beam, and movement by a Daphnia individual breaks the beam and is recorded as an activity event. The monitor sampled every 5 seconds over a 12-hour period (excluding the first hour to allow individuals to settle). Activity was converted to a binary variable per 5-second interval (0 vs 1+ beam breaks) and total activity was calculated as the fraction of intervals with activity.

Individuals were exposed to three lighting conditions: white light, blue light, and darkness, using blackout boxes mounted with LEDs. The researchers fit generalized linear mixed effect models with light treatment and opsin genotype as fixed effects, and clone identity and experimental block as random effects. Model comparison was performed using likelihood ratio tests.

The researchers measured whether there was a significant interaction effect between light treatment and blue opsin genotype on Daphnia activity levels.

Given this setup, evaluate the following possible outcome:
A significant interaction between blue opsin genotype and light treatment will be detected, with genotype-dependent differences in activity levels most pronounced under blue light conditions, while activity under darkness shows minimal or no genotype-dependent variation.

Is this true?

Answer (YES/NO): NO